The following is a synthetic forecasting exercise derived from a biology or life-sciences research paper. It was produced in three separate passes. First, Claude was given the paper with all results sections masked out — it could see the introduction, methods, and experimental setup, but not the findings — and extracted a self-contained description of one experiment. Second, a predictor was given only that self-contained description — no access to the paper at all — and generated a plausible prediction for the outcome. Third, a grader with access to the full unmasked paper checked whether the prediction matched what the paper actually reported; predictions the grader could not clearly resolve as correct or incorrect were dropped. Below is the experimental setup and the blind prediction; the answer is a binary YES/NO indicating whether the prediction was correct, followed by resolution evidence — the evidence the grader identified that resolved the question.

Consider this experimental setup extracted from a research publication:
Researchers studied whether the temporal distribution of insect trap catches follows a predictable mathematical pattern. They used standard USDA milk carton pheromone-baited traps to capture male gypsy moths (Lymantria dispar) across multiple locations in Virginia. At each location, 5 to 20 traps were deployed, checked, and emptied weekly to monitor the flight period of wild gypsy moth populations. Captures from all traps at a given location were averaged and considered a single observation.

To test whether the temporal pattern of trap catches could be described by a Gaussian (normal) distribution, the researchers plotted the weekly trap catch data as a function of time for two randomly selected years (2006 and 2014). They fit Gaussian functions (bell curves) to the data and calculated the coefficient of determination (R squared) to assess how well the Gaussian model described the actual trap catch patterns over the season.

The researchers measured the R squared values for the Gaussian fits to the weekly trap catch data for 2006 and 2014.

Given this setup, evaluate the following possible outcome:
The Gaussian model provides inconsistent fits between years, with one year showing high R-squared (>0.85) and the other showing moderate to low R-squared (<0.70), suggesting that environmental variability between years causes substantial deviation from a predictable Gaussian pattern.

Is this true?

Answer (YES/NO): NO